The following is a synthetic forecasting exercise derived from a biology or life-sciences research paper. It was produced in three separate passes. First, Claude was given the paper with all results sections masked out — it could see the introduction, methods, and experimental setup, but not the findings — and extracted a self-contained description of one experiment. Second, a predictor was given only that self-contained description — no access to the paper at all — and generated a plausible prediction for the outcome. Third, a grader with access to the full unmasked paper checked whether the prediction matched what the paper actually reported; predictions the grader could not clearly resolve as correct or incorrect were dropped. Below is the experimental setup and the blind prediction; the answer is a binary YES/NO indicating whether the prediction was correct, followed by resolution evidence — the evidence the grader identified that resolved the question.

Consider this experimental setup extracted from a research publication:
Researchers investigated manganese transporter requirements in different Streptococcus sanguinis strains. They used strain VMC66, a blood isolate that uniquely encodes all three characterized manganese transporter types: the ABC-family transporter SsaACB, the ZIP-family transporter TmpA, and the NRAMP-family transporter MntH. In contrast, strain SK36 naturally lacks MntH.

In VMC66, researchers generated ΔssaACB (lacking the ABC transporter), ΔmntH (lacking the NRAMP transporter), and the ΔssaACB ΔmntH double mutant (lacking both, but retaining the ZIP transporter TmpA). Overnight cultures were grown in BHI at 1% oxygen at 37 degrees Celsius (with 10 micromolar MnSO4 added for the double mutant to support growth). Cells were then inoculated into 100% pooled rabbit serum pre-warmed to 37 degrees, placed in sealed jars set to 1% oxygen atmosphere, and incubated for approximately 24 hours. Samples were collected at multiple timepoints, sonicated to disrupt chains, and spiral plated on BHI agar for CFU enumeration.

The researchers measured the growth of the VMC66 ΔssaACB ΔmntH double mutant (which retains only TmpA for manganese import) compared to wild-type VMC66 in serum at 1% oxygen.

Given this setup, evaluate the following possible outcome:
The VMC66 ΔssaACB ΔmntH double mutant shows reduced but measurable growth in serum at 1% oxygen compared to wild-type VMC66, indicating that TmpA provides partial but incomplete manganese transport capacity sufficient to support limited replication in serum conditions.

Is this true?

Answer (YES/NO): YES